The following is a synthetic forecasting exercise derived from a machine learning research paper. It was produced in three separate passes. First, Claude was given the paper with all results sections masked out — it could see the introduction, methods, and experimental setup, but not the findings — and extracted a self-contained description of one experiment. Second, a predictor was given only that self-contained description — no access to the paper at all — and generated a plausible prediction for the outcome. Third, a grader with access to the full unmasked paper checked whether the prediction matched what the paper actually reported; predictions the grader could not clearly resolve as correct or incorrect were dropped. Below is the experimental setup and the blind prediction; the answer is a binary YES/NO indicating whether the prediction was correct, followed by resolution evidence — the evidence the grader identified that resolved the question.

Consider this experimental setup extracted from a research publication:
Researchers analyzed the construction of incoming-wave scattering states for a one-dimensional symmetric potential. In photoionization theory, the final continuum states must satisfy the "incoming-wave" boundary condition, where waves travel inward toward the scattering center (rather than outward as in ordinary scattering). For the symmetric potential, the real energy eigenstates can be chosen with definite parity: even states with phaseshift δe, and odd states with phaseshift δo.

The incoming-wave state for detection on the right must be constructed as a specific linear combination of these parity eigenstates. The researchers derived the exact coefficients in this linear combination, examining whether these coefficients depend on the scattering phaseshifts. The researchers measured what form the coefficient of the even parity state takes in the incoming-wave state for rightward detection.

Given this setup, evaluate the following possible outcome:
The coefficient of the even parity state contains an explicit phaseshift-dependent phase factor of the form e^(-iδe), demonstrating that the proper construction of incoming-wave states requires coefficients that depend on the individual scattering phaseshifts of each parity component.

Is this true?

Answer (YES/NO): YES